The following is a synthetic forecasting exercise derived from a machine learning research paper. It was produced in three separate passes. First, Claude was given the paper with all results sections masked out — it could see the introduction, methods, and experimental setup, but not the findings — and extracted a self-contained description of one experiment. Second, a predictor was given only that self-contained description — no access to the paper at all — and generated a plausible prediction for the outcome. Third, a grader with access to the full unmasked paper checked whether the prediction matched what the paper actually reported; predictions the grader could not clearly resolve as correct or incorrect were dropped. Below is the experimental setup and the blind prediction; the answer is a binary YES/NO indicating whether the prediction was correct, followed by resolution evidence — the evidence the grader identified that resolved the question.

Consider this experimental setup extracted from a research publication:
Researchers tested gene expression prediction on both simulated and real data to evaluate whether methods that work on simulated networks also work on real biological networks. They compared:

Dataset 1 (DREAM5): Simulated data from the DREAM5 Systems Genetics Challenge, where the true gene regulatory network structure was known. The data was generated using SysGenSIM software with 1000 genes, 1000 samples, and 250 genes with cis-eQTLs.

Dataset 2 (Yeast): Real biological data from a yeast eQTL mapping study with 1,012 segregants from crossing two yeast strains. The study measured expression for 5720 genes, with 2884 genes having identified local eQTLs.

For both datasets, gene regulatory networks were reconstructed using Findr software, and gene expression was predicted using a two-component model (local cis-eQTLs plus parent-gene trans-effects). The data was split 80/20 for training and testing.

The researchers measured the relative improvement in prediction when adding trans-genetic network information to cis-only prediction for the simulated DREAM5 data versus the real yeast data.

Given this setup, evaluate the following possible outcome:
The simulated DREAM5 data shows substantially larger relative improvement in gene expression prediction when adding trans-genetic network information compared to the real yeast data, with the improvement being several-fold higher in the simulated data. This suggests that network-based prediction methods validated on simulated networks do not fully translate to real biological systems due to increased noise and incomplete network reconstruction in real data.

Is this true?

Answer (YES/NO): NO